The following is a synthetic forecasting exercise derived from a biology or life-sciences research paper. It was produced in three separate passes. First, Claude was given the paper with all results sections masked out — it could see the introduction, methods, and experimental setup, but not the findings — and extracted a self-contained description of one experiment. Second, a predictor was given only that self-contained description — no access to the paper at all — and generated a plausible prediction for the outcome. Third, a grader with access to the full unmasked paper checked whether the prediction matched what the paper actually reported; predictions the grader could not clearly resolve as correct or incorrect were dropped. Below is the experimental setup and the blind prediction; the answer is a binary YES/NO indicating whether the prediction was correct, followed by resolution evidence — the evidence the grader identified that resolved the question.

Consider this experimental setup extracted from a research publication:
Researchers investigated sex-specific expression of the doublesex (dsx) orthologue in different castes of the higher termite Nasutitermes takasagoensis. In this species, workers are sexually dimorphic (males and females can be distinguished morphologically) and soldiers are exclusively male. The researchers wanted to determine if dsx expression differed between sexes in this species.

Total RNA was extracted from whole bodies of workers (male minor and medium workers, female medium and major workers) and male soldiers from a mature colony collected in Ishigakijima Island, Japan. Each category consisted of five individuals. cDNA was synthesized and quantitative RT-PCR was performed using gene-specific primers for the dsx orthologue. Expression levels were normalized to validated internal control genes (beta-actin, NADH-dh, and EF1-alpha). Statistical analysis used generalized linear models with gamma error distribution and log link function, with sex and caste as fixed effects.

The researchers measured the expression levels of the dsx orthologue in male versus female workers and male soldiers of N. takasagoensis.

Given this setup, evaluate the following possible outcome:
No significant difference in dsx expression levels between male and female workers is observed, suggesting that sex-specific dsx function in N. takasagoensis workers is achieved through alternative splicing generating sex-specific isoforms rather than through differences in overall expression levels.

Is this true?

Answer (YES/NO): NO